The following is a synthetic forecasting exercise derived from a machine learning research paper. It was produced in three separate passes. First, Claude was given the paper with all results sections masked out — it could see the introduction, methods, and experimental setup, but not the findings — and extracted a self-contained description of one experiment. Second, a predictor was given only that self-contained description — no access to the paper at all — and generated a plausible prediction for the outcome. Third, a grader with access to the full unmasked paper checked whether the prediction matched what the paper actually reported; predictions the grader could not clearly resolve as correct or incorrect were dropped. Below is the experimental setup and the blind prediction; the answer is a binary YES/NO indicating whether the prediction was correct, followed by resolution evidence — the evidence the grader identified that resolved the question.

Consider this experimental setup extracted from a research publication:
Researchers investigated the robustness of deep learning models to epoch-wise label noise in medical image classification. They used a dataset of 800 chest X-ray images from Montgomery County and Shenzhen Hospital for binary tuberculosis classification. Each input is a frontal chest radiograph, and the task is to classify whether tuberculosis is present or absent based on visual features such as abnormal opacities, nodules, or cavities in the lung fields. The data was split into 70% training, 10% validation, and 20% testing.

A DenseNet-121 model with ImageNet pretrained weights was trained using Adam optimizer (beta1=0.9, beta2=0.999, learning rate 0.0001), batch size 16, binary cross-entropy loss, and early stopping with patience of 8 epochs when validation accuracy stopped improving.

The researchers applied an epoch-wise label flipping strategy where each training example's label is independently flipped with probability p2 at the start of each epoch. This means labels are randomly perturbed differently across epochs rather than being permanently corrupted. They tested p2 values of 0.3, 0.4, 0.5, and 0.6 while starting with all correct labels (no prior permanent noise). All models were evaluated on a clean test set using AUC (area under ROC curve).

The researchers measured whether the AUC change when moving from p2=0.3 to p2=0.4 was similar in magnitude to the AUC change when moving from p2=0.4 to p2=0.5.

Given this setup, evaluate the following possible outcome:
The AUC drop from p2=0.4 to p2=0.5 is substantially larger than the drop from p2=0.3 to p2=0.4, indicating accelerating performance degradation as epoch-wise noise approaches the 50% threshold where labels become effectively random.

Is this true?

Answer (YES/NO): YES